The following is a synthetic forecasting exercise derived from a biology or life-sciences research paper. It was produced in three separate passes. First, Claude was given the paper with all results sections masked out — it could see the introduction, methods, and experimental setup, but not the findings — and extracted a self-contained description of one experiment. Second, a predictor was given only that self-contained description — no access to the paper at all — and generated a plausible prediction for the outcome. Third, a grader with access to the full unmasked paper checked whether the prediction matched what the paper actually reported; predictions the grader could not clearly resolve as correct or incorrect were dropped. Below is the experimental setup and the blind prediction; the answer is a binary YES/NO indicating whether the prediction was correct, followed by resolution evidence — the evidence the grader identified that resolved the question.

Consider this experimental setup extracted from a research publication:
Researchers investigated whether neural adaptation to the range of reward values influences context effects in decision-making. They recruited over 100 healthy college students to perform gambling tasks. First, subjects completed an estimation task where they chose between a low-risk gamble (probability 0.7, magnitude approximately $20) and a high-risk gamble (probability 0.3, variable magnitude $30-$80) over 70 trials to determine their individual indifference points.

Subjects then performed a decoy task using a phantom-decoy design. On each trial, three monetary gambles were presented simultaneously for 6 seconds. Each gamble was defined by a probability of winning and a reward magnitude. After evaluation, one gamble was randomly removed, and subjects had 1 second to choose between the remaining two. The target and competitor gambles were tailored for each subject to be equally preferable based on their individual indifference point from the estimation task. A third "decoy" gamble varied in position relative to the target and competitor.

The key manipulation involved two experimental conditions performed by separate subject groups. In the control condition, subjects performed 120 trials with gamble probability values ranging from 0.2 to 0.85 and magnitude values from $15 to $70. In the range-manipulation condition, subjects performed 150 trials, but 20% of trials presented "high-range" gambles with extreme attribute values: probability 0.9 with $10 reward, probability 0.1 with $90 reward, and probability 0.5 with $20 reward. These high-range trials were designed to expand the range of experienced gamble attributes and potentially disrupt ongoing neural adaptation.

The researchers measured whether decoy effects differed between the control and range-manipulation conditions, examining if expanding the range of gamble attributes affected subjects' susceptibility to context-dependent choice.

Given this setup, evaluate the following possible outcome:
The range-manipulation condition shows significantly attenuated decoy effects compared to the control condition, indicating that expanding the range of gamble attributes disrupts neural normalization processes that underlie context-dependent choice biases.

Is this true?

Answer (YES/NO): NO